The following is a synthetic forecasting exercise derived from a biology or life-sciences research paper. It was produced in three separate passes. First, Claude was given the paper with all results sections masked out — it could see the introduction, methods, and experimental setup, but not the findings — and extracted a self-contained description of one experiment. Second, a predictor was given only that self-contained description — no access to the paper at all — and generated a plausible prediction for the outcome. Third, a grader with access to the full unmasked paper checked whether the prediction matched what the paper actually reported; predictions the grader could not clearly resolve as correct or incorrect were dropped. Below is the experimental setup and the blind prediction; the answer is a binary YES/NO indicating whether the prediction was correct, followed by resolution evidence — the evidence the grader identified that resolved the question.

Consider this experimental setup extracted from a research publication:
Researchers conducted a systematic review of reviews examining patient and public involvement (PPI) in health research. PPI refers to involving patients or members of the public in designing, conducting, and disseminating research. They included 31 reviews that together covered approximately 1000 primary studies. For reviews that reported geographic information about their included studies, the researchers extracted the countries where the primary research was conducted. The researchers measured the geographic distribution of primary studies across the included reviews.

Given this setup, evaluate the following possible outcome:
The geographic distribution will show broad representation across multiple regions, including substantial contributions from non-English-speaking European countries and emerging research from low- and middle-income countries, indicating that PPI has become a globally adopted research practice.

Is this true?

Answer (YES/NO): NO